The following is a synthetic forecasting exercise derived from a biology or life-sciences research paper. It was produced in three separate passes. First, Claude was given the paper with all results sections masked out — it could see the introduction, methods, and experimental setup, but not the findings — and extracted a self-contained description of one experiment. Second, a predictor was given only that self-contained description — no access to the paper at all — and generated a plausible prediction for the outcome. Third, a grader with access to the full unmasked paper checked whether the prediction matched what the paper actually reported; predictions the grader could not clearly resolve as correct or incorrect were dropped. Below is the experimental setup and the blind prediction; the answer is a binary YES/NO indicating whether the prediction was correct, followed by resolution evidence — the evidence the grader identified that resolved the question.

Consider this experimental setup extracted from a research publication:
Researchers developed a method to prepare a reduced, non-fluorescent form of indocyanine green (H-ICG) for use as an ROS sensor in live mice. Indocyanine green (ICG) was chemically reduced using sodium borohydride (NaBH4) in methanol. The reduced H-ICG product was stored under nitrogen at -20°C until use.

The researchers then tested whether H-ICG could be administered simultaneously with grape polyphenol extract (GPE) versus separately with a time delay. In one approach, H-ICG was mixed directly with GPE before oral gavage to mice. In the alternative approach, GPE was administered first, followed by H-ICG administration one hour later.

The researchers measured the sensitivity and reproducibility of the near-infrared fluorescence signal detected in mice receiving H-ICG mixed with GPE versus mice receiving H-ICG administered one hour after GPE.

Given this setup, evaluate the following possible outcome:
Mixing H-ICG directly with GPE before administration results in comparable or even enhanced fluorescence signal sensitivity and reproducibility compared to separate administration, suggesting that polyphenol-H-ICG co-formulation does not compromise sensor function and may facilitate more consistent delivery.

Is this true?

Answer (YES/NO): NO